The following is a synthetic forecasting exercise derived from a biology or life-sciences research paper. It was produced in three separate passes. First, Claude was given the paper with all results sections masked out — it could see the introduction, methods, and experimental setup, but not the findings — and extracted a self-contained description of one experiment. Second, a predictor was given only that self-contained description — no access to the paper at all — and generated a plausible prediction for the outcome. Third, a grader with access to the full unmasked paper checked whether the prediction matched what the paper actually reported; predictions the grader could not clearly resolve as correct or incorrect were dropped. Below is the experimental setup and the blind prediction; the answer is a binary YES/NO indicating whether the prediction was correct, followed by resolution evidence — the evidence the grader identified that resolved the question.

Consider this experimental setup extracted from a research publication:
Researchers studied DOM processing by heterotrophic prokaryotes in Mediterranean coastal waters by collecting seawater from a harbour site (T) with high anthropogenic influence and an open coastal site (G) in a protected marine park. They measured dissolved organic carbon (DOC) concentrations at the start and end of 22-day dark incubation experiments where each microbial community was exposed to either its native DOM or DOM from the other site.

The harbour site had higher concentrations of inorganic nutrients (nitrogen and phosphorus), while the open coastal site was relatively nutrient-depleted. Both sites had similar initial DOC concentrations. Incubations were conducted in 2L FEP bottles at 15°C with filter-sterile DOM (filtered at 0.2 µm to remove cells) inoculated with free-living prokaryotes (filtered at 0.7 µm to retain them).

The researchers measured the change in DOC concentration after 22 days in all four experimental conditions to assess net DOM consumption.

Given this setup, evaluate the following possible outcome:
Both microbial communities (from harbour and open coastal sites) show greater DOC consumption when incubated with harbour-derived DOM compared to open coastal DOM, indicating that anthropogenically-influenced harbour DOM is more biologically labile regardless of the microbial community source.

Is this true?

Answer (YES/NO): NO